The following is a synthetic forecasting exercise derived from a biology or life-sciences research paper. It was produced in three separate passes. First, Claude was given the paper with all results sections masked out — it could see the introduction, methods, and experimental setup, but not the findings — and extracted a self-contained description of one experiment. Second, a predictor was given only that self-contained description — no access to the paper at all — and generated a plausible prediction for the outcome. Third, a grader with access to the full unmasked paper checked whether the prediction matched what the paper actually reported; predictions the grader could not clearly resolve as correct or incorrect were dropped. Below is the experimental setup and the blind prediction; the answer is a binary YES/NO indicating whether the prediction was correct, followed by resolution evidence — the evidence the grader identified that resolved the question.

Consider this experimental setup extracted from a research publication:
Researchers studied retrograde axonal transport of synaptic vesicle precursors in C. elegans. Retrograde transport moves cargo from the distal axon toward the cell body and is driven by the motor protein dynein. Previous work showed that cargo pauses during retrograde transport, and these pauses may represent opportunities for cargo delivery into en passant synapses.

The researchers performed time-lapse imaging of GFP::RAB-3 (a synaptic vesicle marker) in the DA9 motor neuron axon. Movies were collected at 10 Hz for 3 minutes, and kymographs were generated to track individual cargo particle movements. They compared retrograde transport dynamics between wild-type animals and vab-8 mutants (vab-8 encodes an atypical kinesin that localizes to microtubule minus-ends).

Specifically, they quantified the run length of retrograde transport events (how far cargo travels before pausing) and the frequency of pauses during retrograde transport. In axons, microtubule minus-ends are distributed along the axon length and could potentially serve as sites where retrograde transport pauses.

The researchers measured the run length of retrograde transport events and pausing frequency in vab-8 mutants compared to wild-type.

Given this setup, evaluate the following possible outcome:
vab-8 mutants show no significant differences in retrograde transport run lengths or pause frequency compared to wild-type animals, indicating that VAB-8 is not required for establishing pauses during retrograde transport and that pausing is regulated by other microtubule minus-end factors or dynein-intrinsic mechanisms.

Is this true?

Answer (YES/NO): NO